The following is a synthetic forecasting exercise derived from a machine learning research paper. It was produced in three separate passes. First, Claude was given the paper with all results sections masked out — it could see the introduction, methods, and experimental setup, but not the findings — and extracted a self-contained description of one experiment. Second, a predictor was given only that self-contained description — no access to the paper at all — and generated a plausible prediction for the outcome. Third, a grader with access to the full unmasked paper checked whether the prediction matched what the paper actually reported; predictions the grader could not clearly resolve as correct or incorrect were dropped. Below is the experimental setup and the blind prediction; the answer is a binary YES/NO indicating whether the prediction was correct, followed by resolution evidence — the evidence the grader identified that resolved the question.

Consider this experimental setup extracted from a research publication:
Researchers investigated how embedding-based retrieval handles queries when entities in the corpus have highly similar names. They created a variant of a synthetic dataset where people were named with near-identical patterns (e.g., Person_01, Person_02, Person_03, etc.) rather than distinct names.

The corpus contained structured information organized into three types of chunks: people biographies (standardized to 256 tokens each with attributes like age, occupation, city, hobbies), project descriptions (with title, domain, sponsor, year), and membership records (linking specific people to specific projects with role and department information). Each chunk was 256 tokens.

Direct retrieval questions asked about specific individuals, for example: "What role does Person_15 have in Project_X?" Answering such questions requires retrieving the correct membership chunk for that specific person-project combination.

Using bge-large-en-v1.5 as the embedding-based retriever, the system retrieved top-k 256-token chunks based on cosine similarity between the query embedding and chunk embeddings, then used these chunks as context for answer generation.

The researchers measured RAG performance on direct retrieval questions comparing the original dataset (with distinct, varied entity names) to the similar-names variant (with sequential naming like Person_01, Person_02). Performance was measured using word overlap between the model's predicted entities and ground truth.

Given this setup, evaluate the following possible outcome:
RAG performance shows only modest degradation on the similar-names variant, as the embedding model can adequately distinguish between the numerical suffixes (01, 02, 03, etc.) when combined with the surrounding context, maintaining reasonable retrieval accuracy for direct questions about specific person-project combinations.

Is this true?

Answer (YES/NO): NO